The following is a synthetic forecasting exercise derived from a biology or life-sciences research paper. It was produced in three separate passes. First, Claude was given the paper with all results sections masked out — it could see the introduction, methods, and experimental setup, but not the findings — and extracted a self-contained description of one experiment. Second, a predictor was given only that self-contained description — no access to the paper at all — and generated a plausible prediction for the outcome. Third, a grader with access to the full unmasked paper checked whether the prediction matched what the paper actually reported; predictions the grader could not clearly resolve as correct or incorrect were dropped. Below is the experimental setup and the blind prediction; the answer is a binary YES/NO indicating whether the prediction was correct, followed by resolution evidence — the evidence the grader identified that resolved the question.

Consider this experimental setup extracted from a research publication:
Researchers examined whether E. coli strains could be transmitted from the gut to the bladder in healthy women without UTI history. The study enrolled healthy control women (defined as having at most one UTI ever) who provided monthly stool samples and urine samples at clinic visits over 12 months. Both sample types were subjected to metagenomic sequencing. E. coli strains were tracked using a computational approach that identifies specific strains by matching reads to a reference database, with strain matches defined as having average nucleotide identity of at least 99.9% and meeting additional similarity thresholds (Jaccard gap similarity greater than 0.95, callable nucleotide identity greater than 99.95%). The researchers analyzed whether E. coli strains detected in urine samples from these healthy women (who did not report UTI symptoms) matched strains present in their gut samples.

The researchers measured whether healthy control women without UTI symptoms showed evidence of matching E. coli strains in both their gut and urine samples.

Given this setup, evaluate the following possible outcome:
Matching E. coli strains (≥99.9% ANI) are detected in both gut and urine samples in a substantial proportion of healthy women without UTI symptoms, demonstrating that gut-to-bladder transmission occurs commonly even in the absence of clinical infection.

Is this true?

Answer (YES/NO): YES